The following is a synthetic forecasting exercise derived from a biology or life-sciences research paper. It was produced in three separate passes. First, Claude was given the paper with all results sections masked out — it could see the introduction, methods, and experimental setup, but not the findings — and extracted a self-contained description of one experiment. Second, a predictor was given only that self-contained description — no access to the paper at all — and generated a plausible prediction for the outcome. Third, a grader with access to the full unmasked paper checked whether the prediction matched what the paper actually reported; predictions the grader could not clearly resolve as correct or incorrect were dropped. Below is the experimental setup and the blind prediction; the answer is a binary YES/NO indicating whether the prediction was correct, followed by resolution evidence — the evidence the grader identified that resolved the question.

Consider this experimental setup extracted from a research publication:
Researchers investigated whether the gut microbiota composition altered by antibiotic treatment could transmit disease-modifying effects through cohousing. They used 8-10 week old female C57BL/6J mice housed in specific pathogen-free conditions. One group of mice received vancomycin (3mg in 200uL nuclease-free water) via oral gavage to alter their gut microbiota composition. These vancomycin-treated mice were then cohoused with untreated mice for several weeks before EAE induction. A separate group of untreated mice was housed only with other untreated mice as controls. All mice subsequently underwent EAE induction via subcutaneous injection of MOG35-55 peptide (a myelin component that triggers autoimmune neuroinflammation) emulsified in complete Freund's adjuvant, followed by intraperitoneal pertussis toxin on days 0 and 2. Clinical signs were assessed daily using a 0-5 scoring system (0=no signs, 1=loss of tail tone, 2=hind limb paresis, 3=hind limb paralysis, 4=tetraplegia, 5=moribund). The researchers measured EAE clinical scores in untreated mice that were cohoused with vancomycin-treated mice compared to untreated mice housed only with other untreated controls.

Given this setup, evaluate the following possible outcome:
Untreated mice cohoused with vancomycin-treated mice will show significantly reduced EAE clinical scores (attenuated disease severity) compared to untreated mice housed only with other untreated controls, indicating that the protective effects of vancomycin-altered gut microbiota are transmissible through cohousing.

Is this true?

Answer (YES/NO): NO